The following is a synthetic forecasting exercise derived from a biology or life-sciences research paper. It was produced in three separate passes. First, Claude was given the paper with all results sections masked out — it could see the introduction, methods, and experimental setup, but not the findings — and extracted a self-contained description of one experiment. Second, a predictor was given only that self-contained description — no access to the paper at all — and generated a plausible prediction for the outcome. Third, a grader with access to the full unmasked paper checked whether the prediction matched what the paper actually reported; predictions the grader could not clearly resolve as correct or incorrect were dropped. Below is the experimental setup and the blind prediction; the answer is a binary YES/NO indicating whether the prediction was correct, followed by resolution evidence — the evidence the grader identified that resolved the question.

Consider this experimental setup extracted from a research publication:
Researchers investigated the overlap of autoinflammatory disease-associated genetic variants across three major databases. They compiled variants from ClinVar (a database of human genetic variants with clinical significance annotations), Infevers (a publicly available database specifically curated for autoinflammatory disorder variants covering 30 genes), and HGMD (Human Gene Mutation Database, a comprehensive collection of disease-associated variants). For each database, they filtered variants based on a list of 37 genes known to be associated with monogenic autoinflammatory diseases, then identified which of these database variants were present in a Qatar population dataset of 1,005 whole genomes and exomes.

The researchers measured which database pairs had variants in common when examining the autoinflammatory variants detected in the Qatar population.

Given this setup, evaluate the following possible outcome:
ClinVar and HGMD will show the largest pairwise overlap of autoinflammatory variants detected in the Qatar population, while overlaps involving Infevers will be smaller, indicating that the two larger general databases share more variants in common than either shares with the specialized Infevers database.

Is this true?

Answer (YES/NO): NO